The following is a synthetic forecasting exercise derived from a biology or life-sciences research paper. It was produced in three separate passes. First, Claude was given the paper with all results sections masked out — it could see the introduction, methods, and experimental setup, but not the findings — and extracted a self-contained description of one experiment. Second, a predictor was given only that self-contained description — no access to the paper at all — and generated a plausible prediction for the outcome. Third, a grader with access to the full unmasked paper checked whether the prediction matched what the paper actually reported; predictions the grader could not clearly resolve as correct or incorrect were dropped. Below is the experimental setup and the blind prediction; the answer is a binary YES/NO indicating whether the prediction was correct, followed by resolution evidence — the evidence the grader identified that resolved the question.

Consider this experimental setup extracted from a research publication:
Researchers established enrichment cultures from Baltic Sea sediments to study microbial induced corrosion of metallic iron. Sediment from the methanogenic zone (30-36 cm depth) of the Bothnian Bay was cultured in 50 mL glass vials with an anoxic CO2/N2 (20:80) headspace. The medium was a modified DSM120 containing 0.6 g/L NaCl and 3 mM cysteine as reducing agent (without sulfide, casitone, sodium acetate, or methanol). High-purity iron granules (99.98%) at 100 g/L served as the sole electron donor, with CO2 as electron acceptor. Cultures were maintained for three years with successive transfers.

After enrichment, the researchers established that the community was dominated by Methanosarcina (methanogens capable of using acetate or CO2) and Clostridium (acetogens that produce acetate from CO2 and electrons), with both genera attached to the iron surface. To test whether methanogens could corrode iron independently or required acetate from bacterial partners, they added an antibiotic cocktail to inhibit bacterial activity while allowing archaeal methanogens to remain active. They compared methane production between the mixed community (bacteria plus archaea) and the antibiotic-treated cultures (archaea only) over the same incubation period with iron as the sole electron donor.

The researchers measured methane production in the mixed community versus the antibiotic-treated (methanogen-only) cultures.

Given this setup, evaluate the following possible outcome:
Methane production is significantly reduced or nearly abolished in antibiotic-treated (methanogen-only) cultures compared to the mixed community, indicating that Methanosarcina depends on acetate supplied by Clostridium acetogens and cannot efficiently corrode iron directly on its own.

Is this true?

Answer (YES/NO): NO